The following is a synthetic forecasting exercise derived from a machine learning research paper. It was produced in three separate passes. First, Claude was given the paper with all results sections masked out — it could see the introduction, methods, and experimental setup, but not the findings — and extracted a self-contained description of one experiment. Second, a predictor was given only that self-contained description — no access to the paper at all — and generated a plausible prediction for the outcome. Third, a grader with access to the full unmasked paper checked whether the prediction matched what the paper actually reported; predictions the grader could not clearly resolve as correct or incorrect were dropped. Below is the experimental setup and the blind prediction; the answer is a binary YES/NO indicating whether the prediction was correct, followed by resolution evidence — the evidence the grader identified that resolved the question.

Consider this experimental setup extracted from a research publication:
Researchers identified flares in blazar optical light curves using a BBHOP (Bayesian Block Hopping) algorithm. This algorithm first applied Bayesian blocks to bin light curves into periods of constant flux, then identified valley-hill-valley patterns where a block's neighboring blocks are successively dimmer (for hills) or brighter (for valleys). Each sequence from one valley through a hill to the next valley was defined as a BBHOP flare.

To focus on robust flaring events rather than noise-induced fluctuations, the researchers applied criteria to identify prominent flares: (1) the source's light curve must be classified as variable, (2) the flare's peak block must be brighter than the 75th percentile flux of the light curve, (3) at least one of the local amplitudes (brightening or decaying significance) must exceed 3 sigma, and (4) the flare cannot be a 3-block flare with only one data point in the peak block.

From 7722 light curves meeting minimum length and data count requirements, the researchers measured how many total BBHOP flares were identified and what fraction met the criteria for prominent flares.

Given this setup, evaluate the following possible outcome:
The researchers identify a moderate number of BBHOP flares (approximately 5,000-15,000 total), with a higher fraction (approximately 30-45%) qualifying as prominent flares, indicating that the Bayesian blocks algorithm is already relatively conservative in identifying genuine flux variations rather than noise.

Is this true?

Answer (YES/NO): NO